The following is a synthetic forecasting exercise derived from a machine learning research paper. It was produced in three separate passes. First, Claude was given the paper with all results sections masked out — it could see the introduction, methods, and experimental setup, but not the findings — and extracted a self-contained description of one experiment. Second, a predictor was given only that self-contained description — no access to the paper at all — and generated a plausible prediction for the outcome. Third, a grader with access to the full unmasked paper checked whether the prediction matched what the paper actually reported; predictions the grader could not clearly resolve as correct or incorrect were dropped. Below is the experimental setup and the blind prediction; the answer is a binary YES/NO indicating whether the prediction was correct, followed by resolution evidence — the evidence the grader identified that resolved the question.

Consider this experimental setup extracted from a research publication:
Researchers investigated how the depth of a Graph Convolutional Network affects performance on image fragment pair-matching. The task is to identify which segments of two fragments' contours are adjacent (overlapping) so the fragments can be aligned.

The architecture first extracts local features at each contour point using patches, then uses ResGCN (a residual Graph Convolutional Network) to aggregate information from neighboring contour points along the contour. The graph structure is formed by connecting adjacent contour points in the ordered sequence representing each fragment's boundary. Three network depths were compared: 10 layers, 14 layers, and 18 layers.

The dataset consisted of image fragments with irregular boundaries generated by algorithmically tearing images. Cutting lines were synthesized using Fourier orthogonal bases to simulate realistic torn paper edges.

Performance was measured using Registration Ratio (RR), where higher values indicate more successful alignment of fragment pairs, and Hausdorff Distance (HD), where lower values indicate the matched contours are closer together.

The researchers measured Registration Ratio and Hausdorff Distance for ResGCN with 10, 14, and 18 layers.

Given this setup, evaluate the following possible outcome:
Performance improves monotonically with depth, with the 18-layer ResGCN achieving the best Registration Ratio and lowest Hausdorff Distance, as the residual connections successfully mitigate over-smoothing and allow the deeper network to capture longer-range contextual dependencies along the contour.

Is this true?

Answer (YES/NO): NO